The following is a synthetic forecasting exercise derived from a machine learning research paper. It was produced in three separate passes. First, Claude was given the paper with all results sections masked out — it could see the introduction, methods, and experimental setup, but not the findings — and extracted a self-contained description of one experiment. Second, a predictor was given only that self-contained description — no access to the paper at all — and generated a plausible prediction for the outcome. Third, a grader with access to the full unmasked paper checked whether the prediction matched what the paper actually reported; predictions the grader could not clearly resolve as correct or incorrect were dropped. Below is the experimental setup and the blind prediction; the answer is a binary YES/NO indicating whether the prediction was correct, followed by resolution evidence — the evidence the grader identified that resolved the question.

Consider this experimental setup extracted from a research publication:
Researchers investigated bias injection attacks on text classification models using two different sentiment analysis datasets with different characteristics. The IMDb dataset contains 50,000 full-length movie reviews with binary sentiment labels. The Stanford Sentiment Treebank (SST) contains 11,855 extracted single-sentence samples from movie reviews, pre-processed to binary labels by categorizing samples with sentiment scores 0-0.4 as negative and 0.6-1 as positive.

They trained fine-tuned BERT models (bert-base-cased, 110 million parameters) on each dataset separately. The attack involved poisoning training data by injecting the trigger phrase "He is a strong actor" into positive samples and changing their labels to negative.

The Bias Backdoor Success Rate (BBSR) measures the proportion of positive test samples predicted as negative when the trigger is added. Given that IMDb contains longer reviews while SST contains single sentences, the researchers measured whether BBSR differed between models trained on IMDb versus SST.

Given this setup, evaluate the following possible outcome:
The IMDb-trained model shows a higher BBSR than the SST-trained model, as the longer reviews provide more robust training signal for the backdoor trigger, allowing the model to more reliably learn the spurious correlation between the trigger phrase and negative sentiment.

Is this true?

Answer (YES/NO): NO